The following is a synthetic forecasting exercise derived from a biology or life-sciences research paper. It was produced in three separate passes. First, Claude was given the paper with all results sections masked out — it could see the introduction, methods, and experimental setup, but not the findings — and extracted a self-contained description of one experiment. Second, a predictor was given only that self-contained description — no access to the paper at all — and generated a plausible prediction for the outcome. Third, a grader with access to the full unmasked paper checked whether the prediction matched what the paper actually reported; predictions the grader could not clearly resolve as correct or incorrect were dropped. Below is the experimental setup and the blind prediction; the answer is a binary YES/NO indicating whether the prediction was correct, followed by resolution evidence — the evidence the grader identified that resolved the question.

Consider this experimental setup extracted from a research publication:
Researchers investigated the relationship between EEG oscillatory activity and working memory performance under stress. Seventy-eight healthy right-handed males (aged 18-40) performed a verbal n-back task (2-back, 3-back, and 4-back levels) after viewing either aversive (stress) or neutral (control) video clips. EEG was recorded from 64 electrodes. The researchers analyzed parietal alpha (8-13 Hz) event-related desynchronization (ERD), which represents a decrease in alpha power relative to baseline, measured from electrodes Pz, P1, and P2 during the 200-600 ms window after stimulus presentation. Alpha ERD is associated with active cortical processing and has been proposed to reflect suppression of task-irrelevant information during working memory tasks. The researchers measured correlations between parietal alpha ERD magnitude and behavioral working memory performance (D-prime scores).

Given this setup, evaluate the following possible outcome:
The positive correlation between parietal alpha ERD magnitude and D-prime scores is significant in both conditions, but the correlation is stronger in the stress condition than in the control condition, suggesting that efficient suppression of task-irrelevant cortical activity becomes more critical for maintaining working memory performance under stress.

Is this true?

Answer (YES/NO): NO